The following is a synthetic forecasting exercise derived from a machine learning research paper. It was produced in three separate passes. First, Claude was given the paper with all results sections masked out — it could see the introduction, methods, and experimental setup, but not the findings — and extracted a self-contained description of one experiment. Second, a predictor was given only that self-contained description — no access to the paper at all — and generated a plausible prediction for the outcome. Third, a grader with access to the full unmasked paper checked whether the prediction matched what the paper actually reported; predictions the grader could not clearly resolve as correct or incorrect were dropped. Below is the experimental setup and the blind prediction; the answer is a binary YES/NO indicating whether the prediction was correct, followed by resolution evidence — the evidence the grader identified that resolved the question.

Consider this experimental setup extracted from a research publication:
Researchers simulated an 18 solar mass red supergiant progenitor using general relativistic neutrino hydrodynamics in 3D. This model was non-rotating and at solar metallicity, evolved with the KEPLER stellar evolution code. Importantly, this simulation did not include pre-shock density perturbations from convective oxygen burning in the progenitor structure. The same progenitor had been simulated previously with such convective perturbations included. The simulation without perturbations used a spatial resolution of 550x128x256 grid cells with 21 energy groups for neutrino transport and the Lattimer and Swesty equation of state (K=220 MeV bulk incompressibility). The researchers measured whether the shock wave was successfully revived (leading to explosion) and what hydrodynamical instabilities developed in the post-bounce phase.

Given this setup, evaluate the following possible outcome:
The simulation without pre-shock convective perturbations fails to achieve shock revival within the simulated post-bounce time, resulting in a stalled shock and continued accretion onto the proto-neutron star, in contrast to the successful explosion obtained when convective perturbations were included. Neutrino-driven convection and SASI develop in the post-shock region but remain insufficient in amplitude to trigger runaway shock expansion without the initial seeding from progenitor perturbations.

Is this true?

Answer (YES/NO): YES